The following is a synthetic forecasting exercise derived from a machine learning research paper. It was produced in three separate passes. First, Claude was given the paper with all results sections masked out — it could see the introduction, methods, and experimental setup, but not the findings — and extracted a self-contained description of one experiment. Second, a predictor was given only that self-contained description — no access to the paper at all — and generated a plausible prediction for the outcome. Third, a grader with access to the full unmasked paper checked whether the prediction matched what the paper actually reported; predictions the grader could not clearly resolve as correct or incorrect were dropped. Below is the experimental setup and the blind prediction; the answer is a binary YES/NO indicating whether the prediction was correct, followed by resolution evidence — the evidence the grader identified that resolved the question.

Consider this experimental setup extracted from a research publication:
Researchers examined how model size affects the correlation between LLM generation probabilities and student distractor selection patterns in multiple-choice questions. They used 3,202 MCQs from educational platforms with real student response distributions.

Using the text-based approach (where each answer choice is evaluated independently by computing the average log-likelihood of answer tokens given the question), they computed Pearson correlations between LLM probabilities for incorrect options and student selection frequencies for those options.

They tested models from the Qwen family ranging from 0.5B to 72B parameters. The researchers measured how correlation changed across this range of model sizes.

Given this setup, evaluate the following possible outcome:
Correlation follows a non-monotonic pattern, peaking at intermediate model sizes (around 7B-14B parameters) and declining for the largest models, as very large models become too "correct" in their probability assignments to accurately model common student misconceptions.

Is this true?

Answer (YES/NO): NO